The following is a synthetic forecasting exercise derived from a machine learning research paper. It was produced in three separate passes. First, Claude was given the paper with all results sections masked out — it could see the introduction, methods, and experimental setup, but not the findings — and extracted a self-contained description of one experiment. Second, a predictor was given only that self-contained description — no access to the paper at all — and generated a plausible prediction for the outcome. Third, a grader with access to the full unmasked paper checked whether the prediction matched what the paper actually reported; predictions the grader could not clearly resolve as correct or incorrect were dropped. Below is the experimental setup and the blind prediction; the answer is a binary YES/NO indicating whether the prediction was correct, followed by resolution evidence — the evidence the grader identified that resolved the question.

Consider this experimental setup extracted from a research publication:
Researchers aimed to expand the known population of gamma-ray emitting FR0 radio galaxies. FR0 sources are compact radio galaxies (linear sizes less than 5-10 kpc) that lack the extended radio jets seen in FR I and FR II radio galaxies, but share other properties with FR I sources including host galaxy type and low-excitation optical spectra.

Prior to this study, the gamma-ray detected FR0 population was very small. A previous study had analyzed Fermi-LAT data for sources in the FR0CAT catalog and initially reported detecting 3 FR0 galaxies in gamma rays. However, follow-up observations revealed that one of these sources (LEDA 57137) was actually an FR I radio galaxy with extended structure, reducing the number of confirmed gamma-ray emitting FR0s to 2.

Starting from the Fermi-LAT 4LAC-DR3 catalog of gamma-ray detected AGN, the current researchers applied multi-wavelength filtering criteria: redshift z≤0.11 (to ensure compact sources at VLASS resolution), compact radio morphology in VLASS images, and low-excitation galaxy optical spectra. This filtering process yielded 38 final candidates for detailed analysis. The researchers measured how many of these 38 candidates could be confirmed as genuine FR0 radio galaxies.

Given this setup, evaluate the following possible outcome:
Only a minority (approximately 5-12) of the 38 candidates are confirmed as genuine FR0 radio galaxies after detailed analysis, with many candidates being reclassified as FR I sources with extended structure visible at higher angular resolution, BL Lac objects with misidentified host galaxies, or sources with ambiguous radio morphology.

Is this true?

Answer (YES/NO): YES